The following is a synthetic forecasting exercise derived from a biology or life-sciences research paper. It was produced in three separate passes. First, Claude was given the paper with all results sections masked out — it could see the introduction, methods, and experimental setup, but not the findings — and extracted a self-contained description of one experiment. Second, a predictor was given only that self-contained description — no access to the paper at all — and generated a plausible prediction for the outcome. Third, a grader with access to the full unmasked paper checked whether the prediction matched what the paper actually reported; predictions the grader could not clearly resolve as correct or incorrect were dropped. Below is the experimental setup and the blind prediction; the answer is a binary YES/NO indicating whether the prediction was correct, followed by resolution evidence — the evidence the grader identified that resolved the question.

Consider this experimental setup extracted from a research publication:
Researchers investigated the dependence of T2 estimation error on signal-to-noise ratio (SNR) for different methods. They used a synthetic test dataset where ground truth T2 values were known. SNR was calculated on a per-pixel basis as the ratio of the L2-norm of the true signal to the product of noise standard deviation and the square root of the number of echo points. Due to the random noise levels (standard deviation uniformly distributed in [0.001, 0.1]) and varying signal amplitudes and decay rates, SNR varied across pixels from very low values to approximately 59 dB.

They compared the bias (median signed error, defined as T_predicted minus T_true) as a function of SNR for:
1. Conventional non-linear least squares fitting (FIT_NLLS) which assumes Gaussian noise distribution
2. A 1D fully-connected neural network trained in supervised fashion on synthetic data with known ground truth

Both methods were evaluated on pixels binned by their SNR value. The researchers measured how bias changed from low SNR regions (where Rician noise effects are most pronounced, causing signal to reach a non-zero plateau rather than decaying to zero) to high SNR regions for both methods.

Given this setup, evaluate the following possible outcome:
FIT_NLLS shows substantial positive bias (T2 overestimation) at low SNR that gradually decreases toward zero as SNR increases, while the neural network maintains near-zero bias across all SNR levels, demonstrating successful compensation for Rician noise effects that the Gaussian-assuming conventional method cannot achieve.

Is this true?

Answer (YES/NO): NO